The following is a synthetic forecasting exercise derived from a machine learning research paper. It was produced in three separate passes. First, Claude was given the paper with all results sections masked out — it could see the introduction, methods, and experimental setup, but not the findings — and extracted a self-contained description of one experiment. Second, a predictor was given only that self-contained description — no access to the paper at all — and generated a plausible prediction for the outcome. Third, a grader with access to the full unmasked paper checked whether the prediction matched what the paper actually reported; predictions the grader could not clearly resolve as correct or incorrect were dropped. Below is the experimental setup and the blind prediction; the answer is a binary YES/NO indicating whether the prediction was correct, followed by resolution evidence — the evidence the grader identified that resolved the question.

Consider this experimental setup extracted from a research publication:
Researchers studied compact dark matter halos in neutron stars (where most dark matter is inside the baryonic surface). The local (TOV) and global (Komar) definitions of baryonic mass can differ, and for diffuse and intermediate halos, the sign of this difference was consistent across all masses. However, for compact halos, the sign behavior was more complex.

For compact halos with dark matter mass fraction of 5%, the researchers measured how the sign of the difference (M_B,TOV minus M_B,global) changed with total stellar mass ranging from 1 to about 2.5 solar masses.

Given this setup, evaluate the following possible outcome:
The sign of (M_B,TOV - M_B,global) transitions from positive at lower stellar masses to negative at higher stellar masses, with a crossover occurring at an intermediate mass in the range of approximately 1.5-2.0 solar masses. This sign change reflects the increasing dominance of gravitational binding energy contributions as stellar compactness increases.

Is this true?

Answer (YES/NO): YES